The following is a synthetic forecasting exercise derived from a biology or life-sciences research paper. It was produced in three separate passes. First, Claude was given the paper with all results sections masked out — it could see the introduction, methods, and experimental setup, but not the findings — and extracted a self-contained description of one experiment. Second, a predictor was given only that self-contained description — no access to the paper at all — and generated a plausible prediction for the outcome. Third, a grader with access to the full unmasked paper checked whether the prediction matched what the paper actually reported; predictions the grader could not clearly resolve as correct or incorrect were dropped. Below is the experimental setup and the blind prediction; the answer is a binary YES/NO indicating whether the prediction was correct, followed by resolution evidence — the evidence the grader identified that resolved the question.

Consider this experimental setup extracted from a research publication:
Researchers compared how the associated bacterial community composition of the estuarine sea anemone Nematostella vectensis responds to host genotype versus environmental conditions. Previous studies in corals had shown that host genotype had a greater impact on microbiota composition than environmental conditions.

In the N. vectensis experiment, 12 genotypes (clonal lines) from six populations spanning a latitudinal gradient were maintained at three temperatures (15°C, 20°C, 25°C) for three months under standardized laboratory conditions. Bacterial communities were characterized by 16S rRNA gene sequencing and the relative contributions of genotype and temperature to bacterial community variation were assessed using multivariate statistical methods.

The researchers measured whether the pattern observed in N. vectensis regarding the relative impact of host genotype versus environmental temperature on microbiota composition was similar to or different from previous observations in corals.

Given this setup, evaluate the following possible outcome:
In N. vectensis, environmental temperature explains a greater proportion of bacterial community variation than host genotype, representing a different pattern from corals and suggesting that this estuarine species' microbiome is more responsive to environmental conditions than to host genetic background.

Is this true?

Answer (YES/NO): YES